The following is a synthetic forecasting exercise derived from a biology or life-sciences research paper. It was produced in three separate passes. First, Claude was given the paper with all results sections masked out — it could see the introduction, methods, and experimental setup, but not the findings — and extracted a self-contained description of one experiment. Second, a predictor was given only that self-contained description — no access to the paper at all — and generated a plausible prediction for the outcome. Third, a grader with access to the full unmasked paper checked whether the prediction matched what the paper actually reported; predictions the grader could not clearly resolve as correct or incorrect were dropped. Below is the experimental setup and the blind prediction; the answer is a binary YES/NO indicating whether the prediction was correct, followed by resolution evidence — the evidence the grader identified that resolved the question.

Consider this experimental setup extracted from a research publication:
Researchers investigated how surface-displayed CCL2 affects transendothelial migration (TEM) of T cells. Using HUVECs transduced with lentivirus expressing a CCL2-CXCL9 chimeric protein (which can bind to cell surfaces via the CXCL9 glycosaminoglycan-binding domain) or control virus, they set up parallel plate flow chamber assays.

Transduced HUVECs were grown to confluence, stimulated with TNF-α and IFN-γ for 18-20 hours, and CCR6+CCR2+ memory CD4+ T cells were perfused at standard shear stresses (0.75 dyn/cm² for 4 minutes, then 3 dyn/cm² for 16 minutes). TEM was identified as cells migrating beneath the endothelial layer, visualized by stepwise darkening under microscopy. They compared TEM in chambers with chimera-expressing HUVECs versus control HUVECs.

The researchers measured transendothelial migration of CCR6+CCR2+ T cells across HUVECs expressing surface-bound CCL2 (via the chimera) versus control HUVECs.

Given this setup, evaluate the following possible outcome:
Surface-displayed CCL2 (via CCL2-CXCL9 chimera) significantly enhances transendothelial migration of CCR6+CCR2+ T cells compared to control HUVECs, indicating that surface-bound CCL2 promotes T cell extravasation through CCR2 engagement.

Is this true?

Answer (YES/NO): NO